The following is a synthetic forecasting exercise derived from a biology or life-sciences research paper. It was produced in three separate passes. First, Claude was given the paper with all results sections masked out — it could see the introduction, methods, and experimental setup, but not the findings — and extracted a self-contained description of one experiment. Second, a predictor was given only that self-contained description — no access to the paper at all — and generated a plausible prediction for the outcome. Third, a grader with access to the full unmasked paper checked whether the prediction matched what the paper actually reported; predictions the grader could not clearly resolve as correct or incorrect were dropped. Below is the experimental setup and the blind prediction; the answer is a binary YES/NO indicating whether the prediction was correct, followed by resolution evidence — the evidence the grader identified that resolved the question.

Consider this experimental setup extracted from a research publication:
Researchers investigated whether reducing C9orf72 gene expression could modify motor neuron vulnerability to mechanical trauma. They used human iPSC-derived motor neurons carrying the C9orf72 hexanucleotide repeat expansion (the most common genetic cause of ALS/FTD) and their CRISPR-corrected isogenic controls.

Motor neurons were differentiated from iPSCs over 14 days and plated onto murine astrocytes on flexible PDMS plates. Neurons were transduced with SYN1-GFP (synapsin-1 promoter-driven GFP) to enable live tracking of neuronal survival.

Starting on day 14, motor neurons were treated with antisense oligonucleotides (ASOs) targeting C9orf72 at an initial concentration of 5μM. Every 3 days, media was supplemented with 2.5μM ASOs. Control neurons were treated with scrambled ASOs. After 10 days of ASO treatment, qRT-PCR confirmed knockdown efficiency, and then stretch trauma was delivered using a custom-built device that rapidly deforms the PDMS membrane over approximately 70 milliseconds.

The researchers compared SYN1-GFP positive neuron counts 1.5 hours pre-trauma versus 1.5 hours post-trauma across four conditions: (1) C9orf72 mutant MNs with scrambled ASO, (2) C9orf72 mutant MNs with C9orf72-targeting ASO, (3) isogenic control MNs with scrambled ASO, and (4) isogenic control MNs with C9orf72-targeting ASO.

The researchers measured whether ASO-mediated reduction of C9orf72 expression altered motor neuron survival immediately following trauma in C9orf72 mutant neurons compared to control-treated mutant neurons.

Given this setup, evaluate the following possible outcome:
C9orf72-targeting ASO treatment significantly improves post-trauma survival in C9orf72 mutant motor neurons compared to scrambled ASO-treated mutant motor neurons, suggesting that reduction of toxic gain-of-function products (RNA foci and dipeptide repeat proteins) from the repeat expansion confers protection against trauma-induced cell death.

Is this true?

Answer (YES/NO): YES